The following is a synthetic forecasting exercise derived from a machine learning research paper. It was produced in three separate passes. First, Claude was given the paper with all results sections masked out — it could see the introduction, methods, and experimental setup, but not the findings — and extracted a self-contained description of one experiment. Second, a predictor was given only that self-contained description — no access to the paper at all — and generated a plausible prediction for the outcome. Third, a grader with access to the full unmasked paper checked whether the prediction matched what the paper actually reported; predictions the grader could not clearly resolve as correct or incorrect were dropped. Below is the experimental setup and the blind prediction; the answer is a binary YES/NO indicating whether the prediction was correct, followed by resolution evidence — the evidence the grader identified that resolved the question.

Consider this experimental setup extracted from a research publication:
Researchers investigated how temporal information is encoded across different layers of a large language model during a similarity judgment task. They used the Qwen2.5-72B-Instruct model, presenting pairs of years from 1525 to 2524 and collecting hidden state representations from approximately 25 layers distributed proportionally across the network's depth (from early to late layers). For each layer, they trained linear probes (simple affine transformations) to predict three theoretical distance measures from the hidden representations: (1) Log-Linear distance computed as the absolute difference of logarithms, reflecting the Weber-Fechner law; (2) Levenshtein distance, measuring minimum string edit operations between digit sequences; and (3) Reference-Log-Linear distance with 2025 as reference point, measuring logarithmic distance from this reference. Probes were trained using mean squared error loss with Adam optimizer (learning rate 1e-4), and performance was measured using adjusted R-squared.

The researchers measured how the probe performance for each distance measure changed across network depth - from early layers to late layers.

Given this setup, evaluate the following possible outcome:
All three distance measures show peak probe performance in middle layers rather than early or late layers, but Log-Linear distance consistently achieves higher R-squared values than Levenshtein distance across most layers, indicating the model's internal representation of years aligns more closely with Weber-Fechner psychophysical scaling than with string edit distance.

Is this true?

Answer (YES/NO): NO